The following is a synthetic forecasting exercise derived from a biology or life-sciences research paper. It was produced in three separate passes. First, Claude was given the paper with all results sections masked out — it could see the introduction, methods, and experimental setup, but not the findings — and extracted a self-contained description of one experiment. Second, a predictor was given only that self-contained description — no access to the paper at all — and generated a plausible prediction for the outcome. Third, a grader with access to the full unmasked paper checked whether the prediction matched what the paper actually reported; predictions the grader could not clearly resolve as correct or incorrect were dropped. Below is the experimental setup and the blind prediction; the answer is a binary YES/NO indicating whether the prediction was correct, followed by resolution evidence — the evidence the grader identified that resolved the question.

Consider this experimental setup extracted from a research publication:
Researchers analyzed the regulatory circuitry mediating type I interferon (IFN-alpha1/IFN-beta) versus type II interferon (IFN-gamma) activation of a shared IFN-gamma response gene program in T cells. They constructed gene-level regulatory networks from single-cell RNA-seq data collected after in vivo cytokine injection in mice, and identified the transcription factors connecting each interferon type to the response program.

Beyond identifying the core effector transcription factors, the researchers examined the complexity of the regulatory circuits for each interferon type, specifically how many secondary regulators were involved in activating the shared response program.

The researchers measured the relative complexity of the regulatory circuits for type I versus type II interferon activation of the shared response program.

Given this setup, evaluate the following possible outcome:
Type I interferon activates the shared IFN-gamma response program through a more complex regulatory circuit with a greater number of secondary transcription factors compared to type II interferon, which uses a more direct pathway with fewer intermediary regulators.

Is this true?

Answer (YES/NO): YES